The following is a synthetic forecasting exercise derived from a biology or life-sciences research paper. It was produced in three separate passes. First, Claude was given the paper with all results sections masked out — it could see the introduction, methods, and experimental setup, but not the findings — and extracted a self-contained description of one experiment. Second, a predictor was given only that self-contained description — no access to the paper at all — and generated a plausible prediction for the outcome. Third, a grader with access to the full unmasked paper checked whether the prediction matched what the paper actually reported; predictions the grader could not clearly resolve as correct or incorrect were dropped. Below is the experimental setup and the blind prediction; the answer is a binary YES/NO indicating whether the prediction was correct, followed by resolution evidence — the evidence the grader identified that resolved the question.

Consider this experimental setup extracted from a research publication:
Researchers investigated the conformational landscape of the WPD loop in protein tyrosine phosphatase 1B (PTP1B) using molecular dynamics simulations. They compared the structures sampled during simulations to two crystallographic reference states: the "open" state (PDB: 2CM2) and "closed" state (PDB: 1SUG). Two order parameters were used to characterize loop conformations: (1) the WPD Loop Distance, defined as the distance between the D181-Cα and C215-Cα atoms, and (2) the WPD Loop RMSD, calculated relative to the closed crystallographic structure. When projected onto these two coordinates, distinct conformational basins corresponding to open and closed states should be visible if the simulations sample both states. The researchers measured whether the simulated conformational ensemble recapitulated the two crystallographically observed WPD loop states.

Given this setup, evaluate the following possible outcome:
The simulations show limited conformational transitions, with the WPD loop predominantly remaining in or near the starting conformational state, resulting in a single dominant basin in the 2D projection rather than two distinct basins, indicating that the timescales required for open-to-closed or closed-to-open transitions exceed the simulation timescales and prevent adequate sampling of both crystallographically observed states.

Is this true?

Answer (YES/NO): NO